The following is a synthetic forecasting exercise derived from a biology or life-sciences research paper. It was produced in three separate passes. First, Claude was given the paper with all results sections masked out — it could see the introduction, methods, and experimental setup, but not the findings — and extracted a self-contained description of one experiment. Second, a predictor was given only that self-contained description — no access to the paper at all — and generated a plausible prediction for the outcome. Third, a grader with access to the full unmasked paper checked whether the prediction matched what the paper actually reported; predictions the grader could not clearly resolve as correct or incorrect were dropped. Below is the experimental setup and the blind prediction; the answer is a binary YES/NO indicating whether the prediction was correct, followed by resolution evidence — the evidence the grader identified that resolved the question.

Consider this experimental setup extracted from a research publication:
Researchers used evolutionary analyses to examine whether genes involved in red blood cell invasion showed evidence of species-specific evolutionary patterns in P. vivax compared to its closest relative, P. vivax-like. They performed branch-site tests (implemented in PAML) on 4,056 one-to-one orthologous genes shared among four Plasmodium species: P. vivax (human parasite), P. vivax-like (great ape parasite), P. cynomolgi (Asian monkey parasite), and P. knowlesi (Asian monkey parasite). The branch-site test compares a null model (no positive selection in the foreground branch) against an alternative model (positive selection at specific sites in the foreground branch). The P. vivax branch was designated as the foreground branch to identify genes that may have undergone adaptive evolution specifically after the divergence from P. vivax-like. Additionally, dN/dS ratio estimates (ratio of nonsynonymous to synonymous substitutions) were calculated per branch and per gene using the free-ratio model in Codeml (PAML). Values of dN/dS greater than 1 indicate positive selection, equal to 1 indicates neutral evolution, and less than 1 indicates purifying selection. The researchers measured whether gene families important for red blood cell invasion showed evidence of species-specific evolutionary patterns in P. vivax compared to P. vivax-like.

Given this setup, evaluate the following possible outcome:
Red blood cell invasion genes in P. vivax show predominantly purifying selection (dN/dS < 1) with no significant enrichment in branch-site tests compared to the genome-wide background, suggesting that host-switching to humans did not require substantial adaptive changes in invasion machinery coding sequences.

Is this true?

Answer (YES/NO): NO